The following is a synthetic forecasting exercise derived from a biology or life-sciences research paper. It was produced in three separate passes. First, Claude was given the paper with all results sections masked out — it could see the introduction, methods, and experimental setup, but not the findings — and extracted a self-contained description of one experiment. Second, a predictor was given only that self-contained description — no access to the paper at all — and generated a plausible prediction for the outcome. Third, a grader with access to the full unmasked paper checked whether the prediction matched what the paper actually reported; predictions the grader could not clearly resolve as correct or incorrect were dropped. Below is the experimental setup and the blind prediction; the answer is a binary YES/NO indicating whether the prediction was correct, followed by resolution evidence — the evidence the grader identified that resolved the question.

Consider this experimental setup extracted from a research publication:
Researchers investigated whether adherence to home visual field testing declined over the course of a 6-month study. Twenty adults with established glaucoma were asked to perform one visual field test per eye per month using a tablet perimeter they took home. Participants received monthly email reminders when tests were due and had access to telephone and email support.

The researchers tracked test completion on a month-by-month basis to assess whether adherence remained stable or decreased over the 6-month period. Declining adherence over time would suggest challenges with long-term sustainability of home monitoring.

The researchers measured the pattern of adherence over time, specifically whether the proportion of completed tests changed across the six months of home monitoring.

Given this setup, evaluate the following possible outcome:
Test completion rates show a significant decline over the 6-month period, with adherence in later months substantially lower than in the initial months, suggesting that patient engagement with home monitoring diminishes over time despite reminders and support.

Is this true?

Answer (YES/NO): NO